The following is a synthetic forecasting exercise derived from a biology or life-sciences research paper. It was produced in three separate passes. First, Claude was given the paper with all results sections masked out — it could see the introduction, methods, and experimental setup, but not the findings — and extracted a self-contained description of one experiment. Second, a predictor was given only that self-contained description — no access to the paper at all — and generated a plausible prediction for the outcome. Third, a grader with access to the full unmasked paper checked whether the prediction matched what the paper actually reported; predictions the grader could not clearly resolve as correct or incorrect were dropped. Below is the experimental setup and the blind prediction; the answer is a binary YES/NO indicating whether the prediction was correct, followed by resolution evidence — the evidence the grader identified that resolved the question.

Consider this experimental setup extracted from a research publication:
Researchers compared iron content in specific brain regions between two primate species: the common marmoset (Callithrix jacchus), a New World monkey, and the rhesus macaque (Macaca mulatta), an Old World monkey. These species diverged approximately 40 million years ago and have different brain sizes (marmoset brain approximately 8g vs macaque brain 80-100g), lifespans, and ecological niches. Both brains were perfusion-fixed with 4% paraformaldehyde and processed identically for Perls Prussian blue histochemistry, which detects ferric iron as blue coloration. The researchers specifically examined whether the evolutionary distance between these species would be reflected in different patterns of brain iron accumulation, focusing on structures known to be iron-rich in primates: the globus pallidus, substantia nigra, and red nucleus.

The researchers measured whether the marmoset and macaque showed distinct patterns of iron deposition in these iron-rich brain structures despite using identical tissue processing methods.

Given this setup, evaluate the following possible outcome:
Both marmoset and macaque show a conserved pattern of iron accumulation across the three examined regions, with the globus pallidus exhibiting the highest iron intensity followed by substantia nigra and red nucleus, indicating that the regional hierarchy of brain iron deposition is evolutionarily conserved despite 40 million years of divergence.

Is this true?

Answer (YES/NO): NO